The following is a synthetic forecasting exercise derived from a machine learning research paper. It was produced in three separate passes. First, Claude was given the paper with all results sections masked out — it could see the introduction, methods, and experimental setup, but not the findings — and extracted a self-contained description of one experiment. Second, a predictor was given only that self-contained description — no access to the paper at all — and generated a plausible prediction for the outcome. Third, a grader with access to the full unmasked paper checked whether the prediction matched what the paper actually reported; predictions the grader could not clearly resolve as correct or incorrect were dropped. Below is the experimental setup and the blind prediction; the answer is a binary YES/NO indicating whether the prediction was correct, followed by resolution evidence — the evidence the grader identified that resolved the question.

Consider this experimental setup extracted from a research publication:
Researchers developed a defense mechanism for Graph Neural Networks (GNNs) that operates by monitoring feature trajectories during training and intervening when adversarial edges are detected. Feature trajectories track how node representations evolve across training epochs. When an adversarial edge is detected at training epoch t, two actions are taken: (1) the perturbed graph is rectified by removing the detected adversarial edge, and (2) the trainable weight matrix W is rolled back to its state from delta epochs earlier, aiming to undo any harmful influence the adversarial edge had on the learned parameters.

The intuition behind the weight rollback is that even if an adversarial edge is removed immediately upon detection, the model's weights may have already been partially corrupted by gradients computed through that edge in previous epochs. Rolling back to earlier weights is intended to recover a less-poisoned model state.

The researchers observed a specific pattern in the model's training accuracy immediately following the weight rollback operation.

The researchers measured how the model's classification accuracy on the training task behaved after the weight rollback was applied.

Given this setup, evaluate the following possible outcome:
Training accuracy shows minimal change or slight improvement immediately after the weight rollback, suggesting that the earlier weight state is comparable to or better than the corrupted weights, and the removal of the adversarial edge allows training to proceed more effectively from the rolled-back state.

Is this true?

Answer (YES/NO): NO